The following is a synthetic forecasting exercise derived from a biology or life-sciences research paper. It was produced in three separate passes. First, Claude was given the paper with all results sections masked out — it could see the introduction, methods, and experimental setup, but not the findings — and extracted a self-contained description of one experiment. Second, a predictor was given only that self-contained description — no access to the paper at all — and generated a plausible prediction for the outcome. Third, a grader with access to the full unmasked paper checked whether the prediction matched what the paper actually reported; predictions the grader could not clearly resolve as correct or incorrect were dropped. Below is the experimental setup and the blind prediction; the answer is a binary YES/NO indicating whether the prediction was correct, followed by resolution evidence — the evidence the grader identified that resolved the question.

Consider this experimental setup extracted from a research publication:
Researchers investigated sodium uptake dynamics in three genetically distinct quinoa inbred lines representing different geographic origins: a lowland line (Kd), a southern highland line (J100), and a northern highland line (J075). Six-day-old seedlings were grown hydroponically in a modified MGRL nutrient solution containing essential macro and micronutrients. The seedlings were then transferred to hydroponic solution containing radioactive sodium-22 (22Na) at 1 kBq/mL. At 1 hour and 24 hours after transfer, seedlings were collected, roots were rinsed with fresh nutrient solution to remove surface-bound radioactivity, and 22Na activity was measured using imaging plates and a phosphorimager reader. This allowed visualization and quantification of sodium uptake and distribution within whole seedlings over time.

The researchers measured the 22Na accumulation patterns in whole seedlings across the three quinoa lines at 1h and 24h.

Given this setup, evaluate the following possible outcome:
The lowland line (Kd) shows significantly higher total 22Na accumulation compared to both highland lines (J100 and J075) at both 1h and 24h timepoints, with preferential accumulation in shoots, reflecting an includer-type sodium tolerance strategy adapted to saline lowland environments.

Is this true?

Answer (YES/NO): NO